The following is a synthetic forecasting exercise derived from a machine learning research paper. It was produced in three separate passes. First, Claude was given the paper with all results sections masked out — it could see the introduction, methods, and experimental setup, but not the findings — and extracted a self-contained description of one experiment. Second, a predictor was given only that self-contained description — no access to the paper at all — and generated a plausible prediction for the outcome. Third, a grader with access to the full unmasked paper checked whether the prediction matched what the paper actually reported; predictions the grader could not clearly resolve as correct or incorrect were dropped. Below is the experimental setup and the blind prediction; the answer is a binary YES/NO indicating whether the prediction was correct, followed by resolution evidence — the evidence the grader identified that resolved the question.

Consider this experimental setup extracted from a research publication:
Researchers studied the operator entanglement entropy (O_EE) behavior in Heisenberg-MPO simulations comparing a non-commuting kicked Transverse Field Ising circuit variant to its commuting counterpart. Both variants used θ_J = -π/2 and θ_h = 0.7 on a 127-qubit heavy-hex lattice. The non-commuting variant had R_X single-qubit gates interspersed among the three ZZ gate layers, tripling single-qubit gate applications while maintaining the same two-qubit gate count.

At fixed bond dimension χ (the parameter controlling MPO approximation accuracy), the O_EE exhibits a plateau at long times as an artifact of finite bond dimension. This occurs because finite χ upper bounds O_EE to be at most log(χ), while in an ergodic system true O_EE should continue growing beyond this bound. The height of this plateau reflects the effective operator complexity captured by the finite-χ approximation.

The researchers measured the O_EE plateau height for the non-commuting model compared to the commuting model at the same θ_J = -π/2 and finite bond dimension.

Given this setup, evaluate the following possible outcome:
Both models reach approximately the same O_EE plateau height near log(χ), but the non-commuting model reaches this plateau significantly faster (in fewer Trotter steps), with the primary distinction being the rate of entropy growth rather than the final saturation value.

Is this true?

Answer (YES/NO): NO